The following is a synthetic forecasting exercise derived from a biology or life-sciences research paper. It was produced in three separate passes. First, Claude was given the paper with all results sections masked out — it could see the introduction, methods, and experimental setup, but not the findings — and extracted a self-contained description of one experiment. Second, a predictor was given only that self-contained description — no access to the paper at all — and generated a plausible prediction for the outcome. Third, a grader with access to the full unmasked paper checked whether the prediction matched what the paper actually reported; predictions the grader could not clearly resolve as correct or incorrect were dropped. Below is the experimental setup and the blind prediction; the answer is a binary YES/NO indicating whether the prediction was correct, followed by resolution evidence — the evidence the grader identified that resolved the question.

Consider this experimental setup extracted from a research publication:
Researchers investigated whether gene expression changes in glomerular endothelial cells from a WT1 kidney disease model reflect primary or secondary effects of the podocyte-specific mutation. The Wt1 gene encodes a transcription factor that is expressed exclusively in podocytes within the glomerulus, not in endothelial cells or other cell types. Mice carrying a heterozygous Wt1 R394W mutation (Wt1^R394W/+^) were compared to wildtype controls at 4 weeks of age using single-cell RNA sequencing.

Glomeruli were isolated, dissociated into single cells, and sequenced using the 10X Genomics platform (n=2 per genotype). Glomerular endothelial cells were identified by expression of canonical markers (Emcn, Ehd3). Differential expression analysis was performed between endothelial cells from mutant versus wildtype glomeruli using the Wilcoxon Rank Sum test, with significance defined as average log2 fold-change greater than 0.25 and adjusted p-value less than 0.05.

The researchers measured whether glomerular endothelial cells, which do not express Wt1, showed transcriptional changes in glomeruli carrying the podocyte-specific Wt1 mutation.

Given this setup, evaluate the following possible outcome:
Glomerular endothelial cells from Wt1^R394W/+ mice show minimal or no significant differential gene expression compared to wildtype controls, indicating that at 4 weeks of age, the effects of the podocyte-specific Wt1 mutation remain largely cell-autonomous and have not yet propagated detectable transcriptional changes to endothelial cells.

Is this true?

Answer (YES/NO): NO